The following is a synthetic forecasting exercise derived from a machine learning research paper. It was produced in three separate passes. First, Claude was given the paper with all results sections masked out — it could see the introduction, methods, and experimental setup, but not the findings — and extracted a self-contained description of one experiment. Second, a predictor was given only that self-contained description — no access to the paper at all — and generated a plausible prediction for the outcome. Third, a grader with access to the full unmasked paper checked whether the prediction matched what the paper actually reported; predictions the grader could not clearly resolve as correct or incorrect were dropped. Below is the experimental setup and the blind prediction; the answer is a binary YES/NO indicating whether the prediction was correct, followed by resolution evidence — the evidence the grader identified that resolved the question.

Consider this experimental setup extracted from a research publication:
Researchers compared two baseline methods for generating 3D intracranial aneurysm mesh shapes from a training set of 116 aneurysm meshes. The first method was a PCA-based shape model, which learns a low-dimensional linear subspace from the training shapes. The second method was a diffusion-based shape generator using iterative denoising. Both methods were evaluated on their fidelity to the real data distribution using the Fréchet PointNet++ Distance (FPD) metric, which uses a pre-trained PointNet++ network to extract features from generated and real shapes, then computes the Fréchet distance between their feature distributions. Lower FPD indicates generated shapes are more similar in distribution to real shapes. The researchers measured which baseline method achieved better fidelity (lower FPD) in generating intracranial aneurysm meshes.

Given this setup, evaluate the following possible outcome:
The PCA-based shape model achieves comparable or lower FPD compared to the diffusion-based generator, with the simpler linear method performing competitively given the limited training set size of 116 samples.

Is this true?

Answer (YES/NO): YES